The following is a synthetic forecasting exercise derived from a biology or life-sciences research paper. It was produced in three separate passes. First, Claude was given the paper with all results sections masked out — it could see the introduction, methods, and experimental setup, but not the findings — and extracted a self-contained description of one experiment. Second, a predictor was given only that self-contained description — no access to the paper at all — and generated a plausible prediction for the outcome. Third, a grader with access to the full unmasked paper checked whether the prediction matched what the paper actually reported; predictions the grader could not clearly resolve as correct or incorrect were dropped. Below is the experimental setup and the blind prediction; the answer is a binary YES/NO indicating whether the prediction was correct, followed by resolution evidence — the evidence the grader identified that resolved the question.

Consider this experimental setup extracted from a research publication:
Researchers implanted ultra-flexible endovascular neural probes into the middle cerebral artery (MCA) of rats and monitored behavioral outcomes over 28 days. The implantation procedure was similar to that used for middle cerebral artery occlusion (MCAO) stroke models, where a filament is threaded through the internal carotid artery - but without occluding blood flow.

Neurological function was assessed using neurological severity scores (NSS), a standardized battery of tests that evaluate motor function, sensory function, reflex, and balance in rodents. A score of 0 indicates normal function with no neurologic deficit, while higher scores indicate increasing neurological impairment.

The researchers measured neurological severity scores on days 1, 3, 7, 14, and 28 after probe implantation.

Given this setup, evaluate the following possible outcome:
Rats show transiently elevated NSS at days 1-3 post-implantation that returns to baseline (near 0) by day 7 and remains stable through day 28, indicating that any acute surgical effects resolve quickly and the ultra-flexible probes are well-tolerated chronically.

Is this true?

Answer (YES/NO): NO